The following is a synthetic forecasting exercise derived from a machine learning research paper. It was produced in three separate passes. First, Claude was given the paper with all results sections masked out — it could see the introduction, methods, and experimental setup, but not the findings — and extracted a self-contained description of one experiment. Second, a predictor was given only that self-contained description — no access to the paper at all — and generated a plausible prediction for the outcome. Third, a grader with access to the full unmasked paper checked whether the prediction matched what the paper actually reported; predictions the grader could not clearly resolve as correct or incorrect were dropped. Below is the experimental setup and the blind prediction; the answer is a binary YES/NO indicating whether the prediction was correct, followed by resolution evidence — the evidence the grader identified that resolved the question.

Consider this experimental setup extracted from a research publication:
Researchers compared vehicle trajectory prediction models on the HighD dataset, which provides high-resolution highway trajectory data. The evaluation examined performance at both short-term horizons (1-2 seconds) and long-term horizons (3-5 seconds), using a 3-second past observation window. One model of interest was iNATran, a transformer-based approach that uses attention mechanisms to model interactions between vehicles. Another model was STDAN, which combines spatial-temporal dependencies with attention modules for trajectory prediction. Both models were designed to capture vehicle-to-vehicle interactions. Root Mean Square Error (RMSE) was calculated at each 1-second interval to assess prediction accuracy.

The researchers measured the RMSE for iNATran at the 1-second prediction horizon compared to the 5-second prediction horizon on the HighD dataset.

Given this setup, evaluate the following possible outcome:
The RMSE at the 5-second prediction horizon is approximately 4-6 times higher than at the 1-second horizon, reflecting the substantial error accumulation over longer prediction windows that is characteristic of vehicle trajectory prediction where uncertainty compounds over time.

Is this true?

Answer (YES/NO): NO